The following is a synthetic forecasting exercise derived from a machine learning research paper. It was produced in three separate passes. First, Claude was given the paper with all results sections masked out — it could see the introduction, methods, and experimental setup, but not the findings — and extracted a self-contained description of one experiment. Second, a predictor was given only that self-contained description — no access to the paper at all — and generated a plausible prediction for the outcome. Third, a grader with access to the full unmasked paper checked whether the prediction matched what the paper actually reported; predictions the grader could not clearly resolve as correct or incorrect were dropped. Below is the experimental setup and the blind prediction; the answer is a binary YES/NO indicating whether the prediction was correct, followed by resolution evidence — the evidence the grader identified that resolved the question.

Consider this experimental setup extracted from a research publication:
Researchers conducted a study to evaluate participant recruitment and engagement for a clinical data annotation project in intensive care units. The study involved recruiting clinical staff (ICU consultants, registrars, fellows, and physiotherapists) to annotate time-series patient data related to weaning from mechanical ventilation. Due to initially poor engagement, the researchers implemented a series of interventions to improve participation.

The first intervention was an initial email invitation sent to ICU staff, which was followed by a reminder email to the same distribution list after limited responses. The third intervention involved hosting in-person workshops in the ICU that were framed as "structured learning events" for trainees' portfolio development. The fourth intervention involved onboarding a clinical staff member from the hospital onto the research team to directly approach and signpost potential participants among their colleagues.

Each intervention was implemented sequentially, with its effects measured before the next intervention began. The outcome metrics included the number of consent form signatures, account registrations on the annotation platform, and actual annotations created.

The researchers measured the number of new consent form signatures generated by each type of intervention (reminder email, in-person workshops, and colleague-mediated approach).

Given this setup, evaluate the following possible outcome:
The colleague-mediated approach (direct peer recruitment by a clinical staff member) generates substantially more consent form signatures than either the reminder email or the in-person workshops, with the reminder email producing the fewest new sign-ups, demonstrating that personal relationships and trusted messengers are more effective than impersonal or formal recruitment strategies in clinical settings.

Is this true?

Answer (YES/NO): NO